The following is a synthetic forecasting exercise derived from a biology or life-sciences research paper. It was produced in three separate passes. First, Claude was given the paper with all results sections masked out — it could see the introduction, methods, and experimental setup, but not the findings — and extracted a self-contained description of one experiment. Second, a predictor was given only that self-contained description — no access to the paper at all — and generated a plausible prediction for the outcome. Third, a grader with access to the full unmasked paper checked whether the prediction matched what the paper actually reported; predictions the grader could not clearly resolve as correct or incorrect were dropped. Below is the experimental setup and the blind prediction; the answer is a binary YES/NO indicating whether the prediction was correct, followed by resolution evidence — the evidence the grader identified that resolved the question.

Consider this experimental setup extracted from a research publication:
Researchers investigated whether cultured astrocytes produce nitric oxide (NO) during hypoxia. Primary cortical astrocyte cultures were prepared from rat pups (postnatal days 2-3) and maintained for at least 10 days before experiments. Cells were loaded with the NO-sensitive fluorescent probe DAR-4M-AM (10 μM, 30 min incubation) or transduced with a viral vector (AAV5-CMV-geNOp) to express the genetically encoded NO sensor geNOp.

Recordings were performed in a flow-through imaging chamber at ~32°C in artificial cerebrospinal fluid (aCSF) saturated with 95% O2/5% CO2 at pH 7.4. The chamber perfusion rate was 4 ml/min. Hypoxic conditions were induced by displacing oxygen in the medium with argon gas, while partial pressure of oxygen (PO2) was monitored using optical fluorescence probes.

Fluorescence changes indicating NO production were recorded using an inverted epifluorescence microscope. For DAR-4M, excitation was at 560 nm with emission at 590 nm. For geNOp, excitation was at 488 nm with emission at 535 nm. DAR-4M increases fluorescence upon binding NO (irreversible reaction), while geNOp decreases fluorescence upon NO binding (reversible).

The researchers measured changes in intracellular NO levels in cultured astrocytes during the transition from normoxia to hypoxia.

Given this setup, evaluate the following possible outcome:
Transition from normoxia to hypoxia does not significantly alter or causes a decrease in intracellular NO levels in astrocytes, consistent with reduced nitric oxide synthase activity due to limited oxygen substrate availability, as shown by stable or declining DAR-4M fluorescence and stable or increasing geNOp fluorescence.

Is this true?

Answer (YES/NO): NO